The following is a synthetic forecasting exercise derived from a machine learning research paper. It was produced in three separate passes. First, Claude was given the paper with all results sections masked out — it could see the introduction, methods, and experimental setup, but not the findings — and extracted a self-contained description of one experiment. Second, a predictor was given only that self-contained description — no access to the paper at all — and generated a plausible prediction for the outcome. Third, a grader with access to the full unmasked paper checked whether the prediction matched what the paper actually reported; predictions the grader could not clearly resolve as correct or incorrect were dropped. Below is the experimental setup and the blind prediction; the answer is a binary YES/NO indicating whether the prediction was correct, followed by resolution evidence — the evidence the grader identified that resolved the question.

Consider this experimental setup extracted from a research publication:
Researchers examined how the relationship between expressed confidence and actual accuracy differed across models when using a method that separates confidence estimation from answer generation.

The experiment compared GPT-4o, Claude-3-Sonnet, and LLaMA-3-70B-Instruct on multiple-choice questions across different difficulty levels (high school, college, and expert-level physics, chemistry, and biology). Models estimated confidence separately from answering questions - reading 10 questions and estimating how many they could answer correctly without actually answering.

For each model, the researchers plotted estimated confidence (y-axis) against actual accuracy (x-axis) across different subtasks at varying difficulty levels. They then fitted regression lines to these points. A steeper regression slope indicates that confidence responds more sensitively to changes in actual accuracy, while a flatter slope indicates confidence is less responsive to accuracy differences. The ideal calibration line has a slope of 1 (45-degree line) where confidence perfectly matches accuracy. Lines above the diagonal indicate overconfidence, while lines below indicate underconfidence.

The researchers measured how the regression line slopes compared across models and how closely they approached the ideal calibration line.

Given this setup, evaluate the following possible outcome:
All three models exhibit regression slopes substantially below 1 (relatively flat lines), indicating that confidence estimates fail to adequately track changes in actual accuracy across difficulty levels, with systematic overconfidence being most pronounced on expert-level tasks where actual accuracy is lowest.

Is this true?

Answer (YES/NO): NO